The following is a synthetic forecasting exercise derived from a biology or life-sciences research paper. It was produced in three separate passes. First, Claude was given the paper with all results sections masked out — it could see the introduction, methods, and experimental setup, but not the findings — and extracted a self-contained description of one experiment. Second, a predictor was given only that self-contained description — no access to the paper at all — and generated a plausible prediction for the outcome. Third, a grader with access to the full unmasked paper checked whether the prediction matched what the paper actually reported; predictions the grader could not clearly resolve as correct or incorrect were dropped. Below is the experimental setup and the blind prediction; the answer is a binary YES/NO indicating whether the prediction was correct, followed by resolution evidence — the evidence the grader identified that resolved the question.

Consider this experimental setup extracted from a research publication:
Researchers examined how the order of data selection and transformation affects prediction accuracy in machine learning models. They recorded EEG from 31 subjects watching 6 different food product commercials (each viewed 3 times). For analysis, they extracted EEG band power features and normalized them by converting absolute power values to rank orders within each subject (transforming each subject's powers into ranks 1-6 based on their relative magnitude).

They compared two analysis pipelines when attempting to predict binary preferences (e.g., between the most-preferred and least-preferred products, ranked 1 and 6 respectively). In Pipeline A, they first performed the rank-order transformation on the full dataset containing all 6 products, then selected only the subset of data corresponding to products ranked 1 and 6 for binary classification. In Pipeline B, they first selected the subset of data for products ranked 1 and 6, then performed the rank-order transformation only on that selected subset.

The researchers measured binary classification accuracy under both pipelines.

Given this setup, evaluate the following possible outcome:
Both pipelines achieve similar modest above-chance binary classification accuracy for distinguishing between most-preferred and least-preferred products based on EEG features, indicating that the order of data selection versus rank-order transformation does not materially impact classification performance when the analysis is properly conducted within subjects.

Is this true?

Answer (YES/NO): NO